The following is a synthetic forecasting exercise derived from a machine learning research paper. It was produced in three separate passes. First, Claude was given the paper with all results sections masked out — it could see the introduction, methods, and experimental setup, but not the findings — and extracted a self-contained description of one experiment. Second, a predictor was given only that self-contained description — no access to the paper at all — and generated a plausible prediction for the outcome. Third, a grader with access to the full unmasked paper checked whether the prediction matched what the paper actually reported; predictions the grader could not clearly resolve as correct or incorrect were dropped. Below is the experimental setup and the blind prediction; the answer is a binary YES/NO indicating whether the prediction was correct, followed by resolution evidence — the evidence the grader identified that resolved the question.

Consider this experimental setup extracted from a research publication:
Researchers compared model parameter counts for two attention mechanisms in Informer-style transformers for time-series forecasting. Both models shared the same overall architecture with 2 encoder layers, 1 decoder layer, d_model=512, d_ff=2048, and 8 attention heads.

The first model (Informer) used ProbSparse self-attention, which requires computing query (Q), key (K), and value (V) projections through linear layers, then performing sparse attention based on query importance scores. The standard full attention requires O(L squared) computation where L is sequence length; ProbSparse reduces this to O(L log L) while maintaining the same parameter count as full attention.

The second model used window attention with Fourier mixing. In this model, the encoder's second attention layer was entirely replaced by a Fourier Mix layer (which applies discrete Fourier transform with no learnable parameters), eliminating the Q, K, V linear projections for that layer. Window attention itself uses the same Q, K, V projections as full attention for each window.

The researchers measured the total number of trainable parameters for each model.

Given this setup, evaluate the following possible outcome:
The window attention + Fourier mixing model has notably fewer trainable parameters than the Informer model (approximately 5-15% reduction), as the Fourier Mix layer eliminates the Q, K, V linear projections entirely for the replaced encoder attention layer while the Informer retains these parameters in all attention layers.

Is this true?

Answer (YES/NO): NO